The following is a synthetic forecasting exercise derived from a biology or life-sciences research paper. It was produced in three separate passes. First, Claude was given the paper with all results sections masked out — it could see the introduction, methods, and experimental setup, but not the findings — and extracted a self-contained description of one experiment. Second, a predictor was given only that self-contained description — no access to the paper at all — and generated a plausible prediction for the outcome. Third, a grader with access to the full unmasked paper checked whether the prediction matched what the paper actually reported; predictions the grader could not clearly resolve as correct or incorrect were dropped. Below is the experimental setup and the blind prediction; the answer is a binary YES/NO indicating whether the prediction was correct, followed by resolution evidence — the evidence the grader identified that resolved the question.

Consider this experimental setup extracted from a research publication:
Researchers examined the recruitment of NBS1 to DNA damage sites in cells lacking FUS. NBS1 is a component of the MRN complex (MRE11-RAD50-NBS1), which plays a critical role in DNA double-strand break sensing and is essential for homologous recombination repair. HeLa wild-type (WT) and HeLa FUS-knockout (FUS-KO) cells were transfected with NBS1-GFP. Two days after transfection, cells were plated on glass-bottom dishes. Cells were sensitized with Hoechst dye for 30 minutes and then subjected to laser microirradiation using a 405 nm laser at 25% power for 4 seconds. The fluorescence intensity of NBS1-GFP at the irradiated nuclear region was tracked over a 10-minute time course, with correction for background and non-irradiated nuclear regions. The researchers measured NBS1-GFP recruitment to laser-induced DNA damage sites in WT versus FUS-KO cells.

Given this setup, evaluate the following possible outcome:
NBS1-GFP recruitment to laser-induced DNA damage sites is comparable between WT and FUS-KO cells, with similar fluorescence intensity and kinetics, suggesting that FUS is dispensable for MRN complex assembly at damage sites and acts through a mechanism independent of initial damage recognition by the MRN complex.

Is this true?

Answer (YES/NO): NO